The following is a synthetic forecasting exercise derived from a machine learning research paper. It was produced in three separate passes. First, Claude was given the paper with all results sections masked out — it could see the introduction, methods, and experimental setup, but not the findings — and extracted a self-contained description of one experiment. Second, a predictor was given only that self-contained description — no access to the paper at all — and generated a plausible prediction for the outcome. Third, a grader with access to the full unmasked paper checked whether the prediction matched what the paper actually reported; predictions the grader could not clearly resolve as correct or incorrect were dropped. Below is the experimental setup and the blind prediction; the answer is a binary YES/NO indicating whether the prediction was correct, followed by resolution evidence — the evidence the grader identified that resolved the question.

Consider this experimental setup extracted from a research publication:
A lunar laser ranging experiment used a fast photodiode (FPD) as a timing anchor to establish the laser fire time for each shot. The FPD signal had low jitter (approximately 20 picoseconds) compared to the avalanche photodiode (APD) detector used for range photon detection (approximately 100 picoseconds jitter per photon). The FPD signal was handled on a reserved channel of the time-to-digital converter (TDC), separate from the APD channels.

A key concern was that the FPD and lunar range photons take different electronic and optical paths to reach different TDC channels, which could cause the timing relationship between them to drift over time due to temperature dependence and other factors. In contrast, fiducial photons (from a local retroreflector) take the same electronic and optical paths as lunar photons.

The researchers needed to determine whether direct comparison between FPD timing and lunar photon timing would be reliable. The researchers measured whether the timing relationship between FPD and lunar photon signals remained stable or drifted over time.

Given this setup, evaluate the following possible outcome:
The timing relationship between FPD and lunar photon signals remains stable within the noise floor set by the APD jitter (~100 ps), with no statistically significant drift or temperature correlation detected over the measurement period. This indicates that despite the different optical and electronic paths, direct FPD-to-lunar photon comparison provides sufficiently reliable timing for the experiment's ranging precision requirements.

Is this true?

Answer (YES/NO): NO